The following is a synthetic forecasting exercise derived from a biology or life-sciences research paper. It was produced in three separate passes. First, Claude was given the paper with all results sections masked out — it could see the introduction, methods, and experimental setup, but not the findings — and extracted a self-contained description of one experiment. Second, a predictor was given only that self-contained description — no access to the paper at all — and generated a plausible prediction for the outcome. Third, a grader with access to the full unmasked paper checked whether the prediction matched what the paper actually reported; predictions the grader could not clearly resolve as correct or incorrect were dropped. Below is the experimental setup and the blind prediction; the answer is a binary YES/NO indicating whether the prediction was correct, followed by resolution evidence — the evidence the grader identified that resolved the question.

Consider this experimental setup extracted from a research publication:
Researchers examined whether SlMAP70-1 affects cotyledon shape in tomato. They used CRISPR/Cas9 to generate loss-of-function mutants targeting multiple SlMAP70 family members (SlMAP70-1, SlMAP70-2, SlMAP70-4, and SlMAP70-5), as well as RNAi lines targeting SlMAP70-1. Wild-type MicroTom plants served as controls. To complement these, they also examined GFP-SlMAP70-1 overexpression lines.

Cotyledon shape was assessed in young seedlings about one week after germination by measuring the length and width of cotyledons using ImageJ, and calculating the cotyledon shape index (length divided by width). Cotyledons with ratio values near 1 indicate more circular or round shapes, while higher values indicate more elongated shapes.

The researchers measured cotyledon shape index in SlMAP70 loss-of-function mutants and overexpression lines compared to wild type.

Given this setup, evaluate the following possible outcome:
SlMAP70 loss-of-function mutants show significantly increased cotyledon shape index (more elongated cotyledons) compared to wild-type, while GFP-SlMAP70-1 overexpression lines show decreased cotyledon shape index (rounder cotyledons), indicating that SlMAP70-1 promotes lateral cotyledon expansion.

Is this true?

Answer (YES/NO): NO